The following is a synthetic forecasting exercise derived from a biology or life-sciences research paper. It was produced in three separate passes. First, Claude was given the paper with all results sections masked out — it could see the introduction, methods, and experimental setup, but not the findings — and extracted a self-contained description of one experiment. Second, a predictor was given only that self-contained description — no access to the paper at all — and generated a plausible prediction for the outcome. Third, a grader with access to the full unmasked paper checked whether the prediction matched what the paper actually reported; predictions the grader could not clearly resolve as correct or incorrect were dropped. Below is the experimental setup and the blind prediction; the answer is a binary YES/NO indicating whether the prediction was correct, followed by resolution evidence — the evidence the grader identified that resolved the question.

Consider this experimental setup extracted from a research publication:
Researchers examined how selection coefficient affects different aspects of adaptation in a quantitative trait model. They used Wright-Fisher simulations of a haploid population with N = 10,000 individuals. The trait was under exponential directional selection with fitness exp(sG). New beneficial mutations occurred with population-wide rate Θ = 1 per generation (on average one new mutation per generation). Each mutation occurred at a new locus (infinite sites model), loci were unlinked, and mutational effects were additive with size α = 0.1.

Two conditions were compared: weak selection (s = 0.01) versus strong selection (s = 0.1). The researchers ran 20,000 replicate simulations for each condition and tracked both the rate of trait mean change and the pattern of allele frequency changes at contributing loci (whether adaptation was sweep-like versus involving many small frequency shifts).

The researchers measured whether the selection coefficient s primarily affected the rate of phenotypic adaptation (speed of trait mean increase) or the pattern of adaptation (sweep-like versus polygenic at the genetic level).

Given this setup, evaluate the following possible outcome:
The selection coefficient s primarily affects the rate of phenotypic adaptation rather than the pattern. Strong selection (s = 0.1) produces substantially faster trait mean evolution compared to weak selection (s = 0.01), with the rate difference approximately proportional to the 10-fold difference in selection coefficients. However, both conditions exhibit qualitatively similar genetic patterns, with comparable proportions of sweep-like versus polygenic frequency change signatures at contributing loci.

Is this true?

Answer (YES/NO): YES